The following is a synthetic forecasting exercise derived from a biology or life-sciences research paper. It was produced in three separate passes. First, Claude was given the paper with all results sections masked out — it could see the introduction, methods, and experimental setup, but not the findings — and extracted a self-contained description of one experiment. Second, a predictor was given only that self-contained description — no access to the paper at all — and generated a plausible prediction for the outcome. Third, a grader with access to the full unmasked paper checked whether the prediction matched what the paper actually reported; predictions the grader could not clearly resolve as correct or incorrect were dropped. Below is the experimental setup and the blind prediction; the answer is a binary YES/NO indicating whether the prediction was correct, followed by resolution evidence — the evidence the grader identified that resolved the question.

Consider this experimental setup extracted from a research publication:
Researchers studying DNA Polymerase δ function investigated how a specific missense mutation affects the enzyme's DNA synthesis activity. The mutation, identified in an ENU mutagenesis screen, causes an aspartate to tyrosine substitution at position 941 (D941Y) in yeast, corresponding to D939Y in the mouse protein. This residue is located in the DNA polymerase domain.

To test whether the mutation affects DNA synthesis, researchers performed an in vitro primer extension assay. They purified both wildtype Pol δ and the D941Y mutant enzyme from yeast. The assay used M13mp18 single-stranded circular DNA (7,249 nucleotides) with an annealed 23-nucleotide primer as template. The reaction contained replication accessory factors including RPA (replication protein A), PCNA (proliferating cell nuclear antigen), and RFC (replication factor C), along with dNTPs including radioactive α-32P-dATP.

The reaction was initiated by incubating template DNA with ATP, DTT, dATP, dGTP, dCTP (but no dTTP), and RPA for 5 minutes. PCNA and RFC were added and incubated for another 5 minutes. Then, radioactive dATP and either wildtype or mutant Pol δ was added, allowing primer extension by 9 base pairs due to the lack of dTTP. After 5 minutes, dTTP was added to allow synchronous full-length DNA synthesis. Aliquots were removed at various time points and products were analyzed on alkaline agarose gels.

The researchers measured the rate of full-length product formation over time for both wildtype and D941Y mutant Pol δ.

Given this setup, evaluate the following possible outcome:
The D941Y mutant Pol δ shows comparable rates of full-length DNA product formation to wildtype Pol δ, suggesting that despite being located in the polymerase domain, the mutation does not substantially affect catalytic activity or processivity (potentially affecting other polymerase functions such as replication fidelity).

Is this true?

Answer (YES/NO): NO